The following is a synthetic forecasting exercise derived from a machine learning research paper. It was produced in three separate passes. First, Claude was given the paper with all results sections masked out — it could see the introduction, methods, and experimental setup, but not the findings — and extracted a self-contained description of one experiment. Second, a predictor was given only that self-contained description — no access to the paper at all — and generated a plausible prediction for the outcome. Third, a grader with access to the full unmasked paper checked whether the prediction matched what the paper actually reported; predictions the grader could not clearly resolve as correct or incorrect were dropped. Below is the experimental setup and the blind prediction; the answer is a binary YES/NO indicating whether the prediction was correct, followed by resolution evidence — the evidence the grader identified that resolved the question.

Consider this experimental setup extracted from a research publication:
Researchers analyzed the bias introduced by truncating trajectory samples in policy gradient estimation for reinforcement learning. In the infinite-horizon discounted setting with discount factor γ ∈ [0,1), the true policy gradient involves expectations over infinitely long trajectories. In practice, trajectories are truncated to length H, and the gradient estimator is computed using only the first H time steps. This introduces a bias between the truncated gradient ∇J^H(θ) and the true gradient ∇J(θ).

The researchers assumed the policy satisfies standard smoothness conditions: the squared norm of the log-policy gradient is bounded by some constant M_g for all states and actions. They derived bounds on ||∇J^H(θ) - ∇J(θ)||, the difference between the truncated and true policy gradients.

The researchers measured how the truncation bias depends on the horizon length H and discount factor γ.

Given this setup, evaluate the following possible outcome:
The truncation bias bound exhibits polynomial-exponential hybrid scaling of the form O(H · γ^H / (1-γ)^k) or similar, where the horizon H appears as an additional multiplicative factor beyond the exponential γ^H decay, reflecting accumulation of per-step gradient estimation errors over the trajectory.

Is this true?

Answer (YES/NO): YES